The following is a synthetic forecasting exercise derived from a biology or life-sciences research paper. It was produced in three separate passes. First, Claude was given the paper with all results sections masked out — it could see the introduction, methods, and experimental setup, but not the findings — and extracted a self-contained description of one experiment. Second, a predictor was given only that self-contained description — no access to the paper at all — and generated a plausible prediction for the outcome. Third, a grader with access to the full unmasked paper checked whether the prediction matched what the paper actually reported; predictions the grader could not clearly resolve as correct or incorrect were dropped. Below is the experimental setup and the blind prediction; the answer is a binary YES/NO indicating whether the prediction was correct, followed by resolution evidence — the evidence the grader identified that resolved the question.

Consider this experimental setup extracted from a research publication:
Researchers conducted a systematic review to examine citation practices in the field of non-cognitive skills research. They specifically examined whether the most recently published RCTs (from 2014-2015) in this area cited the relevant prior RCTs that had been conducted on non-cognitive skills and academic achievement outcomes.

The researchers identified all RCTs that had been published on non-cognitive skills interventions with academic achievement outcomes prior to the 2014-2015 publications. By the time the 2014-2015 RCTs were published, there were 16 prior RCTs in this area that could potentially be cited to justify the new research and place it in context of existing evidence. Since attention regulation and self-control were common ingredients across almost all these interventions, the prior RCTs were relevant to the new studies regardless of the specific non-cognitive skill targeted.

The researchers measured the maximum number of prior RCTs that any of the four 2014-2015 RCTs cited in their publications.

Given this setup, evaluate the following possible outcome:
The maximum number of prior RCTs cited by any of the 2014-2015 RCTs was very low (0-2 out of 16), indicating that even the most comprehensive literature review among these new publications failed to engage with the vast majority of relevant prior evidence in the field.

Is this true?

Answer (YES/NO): NO